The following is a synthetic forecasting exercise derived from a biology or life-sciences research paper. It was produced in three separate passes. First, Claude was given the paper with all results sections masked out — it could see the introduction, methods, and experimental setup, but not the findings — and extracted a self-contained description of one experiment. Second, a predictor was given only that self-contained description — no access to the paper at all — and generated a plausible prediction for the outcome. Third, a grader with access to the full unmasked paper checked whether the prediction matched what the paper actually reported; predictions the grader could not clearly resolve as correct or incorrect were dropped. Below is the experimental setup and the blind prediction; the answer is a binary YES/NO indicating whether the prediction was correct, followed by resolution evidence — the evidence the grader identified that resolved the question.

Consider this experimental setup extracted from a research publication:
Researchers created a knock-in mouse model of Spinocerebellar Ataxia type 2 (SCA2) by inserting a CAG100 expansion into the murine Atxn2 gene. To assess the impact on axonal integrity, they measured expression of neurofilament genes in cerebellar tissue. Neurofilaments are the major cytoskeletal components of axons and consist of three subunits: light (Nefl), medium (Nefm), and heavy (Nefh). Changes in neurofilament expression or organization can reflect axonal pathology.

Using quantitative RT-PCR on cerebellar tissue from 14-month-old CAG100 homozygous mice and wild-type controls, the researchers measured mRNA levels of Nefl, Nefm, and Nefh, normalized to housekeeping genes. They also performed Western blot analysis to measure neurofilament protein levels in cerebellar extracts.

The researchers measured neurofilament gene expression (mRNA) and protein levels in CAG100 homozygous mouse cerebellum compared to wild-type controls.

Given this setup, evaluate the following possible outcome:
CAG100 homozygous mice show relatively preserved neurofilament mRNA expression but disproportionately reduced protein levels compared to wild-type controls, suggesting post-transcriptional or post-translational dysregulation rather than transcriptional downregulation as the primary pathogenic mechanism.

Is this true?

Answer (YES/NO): NO